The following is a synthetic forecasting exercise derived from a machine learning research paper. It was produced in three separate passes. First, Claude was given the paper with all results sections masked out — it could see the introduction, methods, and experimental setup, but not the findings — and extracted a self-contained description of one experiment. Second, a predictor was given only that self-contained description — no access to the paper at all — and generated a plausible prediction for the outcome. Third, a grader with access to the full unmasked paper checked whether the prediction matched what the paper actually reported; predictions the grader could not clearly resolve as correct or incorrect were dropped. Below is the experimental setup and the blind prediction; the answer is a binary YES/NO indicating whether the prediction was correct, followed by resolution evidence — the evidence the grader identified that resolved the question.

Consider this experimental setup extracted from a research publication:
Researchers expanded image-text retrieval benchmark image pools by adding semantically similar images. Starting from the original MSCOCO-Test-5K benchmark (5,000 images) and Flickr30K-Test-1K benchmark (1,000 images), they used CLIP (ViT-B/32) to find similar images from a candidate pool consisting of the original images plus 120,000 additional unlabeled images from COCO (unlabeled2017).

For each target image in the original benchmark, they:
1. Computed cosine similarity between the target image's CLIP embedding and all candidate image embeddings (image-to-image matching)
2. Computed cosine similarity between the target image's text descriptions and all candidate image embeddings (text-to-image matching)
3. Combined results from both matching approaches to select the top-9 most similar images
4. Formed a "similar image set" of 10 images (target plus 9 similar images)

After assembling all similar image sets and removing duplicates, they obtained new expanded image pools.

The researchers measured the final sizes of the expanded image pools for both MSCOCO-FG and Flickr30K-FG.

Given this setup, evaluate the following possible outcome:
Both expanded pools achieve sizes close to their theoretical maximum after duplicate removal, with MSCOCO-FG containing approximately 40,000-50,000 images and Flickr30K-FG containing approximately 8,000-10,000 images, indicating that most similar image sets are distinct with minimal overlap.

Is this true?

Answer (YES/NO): NO